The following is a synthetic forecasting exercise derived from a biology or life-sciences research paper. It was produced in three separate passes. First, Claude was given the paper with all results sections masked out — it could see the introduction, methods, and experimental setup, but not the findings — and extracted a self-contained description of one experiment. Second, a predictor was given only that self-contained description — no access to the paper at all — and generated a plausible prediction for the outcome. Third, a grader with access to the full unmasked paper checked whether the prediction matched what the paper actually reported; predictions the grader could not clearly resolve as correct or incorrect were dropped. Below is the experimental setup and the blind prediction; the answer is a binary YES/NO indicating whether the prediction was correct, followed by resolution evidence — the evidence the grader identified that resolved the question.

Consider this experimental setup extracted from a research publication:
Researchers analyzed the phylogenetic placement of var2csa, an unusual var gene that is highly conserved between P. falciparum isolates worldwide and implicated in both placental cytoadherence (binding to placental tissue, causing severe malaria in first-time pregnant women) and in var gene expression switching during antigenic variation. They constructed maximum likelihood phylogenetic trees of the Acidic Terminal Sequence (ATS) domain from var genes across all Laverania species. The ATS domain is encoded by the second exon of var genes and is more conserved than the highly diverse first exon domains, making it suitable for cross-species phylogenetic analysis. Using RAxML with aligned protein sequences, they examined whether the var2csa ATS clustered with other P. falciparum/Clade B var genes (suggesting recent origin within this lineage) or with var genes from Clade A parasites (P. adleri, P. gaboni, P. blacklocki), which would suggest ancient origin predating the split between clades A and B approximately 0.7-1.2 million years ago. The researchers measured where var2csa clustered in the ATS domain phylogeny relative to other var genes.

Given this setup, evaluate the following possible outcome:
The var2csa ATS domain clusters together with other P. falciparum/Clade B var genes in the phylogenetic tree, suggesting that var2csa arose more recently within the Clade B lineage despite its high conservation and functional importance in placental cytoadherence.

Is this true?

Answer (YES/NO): NO